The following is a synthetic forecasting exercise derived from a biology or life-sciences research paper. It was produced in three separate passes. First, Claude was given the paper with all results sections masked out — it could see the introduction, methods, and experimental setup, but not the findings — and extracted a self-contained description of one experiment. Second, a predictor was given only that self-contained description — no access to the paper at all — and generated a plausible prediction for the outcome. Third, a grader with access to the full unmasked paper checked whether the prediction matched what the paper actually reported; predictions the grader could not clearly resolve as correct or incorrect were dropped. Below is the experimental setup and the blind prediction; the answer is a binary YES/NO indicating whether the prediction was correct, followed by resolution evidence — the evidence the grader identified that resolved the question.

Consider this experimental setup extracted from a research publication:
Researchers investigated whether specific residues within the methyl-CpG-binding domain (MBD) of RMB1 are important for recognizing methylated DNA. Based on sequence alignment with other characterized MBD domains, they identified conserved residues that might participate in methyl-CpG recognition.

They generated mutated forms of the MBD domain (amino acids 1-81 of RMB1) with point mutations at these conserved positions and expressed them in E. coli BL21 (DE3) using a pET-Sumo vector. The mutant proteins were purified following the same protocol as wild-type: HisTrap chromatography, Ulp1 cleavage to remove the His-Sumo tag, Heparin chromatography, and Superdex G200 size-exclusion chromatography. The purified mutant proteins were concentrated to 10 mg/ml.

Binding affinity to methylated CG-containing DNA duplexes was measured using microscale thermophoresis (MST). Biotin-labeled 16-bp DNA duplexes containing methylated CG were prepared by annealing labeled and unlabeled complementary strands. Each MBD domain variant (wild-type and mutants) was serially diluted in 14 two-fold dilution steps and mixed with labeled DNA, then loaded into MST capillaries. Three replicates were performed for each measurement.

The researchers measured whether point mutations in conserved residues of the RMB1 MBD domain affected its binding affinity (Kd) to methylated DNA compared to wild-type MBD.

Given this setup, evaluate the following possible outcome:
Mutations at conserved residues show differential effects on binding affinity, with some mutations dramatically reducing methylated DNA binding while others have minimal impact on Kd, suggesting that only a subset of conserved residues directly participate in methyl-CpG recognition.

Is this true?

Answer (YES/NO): NO